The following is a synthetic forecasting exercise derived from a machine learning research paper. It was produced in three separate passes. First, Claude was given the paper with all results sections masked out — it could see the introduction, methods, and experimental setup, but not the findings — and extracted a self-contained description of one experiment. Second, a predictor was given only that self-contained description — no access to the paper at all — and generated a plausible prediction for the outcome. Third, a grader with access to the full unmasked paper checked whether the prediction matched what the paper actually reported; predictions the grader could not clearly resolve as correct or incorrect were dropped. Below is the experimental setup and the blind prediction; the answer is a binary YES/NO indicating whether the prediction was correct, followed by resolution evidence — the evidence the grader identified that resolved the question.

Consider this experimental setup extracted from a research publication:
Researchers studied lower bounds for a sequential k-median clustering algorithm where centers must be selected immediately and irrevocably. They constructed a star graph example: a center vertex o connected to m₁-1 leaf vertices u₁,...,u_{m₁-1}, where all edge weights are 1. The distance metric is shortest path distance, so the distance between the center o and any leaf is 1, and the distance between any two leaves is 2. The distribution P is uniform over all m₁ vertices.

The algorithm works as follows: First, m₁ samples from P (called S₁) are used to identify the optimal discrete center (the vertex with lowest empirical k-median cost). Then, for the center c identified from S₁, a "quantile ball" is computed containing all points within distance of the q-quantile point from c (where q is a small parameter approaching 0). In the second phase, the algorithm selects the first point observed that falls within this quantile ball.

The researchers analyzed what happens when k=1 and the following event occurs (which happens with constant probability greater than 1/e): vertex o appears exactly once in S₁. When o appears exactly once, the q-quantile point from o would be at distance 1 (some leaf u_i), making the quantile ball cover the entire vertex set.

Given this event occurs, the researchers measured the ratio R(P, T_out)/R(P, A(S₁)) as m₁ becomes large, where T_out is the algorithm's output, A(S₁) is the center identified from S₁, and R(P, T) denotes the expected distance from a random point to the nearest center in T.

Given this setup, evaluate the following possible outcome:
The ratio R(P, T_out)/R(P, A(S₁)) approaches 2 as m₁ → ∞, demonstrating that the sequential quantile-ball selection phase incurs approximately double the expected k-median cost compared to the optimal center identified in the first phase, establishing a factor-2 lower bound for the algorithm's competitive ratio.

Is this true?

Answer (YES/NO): YES